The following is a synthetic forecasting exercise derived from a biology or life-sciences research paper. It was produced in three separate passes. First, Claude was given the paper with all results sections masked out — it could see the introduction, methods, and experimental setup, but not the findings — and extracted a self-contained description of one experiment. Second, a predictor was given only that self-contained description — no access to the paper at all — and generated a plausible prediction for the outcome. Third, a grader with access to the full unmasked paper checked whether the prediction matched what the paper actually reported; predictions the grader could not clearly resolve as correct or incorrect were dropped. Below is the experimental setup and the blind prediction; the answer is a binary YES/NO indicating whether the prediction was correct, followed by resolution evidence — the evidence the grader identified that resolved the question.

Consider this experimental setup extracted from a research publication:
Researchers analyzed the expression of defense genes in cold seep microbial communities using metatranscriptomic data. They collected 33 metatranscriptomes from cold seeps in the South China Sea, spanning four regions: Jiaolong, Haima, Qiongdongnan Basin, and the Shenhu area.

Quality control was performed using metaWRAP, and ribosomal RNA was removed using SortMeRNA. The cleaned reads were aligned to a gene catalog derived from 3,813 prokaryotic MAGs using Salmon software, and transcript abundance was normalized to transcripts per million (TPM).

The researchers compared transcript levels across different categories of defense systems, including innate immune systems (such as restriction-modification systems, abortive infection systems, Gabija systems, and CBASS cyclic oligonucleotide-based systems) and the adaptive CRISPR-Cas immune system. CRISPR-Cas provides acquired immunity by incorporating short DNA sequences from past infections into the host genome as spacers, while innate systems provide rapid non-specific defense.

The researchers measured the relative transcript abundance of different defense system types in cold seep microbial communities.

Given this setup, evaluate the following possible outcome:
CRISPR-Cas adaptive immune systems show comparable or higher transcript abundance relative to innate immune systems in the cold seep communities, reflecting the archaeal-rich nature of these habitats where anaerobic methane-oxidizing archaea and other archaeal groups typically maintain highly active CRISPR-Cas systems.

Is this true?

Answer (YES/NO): YES